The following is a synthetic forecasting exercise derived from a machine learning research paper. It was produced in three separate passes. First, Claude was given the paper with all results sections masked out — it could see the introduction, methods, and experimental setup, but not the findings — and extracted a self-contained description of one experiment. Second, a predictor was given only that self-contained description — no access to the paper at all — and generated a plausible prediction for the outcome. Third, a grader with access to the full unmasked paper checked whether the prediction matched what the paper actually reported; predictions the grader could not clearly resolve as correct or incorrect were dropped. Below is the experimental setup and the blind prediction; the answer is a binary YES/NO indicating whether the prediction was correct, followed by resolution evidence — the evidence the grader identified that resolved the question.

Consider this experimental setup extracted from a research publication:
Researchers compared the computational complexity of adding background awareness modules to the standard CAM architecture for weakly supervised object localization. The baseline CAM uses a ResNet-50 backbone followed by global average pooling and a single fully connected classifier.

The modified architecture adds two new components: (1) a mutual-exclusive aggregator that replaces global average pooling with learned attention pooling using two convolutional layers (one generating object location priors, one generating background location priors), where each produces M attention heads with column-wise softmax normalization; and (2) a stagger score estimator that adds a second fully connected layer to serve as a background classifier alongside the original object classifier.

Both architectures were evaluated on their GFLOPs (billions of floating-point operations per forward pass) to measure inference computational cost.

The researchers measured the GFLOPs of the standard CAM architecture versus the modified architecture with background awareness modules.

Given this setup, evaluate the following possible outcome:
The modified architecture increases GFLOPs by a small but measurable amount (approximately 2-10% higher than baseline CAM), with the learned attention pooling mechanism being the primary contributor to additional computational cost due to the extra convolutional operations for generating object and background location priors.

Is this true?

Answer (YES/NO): NO